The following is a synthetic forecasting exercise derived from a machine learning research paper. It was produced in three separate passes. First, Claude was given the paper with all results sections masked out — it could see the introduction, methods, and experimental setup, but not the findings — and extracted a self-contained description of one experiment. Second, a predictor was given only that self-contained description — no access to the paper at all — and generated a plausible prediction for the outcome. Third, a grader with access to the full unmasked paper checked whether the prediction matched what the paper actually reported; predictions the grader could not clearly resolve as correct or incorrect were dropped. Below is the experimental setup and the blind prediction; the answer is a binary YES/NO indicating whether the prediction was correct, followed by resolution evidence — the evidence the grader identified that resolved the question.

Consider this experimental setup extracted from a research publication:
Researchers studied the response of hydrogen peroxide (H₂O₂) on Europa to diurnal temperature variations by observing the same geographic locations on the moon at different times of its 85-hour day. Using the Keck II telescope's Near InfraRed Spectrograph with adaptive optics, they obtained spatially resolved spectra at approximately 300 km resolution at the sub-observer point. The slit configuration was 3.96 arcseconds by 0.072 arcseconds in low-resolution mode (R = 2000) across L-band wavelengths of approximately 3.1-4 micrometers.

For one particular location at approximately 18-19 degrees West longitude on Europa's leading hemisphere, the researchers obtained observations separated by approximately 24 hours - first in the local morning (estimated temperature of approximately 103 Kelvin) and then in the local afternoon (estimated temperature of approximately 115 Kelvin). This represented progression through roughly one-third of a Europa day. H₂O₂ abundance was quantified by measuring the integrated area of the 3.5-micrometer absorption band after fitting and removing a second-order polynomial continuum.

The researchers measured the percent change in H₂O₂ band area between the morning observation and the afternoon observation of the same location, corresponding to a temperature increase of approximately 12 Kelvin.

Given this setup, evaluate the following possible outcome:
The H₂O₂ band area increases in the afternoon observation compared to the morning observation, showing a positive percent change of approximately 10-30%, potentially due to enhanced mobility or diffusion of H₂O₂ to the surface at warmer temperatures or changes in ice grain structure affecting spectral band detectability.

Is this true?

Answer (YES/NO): NO